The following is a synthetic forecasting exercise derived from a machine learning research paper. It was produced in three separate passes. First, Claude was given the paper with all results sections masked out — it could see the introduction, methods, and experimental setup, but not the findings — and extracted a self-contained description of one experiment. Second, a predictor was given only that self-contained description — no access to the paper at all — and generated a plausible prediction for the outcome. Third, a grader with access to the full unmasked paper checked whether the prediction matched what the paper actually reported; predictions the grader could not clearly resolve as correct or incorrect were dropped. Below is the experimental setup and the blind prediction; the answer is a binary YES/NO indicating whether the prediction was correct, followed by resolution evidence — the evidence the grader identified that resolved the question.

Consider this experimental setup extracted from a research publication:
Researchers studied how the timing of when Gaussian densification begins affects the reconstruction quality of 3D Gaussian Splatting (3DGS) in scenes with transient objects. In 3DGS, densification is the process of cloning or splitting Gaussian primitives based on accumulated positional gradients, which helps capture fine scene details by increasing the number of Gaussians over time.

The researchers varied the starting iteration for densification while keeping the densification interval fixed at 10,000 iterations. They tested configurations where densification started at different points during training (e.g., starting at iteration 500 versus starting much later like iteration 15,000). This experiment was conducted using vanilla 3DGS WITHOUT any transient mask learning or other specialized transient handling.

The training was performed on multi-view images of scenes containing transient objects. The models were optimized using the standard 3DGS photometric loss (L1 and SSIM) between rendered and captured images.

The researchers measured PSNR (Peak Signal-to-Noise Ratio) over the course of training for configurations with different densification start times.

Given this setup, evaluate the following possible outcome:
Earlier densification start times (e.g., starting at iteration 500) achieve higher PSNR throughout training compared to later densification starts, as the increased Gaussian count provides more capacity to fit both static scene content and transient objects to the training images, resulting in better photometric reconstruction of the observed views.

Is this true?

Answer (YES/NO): NO